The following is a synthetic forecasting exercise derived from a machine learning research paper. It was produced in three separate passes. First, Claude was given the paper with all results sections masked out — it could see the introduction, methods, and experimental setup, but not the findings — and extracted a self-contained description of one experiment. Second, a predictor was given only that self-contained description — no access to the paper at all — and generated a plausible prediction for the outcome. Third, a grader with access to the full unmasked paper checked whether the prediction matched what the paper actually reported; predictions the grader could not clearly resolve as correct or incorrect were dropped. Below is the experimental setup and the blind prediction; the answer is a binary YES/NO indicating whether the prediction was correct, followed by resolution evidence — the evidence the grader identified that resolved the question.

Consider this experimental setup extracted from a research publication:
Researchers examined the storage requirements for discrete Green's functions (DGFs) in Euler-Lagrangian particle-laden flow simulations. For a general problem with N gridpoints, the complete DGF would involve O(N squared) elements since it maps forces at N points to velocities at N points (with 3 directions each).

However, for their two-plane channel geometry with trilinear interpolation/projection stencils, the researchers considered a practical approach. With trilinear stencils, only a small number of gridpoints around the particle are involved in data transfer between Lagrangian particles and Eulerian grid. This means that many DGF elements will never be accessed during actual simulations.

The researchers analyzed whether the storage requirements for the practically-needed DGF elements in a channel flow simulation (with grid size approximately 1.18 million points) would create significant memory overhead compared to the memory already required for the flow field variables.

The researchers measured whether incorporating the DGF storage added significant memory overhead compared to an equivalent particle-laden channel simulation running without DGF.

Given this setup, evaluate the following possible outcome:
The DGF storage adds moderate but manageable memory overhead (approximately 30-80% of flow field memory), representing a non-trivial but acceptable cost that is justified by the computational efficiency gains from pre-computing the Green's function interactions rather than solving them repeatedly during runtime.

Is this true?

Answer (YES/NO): NO